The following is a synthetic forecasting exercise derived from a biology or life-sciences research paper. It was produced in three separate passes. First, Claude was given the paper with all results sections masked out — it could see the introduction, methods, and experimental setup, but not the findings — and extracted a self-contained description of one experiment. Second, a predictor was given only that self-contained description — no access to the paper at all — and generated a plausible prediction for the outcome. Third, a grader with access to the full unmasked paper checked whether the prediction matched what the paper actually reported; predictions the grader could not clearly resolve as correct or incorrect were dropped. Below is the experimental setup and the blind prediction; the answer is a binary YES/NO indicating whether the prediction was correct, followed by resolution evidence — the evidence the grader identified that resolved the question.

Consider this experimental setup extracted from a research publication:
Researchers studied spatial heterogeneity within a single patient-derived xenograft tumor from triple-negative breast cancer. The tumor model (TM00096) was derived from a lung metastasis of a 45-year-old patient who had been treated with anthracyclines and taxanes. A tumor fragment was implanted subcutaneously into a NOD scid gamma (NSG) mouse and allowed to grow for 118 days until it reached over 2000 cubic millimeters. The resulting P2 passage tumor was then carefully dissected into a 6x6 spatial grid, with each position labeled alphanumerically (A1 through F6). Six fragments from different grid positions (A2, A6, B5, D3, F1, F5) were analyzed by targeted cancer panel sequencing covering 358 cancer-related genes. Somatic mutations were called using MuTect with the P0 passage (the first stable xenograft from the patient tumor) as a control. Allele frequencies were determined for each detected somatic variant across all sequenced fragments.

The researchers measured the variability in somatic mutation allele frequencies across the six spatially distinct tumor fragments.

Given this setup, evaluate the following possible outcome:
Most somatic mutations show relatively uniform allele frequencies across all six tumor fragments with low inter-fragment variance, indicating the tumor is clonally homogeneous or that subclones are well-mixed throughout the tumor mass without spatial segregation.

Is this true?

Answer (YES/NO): NO